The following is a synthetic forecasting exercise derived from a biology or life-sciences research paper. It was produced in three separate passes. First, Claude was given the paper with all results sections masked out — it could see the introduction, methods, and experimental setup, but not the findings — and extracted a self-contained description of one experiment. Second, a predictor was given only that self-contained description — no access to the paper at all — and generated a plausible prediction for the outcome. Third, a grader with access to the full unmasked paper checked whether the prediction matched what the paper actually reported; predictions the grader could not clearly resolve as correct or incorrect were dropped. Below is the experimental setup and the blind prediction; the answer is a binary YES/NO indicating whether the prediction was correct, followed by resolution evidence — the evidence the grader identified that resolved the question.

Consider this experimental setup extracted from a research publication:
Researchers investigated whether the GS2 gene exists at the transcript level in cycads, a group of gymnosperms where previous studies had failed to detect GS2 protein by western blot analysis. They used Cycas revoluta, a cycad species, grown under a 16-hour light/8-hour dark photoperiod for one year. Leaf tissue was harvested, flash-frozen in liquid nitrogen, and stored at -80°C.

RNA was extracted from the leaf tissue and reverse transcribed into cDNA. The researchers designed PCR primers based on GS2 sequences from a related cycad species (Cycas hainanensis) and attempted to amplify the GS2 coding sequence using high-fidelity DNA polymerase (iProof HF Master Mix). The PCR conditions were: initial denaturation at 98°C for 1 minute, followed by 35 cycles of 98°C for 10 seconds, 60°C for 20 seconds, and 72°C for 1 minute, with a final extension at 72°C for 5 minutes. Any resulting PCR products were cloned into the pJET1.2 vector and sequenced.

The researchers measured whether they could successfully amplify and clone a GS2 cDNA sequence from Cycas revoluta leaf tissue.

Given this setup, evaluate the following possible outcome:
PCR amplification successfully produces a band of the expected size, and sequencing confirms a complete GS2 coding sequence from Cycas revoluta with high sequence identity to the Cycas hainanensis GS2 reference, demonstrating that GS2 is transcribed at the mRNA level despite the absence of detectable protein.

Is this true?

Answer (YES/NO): YES